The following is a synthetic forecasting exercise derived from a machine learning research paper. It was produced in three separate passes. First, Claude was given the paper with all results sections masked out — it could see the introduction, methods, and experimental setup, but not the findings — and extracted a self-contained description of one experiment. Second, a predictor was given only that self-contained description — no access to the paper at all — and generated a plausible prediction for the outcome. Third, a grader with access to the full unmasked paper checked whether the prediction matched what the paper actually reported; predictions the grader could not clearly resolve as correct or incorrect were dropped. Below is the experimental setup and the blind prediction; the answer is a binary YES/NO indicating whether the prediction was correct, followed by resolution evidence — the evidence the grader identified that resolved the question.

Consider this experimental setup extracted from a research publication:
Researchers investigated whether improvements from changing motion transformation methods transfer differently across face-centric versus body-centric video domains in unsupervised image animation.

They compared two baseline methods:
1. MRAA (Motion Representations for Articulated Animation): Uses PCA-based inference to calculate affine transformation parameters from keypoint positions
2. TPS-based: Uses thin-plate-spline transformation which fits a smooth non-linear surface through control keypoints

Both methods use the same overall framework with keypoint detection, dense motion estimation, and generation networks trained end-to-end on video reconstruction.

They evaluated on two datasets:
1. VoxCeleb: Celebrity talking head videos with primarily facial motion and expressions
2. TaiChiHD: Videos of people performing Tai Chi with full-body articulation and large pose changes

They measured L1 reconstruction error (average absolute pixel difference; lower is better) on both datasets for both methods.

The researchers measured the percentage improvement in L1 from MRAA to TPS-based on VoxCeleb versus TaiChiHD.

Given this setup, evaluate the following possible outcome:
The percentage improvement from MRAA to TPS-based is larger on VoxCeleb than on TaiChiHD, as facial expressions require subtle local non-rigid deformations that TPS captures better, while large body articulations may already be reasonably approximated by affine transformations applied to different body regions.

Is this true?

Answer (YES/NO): NO